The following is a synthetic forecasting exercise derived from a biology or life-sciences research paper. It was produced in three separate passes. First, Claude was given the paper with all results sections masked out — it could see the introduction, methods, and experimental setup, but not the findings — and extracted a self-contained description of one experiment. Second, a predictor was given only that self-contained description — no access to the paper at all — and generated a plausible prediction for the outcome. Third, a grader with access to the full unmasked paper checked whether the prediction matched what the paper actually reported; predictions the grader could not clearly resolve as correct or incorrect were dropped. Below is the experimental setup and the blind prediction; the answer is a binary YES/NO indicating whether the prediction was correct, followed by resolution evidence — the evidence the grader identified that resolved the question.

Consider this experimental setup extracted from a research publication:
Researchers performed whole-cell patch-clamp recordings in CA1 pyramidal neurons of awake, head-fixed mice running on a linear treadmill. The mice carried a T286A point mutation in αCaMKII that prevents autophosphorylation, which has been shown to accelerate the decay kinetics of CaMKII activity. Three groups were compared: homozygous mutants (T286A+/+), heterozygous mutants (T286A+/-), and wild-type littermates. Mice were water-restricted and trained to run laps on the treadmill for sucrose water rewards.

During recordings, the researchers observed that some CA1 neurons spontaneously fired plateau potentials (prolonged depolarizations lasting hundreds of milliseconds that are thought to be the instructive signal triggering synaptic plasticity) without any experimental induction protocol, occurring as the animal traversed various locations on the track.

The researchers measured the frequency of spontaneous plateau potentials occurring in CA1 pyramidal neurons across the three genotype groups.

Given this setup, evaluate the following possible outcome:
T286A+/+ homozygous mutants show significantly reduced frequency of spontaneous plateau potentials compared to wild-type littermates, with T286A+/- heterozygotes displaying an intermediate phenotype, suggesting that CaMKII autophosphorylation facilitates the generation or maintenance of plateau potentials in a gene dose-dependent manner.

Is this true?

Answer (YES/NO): NO